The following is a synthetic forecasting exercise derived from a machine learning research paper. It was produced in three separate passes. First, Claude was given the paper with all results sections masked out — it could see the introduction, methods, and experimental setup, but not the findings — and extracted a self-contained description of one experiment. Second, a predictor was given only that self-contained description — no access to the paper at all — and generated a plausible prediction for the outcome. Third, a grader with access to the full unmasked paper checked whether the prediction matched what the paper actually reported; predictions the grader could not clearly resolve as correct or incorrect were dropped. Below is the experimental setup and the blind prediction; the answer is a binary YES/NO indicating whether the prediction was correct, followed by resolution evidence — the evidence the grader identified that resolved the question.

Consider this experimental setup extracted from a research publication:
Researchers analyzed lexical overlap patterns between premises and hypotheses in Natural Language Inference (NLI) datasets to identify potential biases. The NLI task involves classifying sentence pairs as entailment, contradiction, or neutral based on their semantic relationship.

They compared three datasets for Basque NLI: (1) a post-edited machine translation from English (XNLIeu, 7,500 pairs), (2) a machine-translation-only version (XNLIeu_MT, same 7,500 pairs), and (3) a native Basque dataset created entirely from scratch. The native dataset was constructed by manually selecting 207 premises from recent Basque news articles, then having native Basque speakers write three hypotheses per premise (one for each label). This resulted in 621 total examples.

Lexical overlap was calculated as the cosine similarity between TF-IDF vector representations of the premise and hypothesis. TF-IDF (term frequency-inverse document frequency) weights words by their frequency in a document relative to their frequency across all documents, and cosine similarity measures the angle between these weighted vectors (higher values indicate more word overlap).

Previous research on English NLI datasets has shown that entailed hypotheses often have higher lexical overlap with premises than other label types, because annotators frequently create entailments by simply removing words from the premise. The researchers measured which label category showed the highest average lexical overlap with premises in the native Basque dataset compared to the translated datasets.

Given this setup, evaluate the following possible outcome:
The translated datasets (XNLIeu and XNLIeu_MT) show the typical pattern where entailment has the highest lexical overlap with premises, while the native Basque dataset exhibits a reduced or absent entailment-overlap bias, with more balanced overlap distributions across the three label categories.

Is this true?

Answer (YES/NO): NO